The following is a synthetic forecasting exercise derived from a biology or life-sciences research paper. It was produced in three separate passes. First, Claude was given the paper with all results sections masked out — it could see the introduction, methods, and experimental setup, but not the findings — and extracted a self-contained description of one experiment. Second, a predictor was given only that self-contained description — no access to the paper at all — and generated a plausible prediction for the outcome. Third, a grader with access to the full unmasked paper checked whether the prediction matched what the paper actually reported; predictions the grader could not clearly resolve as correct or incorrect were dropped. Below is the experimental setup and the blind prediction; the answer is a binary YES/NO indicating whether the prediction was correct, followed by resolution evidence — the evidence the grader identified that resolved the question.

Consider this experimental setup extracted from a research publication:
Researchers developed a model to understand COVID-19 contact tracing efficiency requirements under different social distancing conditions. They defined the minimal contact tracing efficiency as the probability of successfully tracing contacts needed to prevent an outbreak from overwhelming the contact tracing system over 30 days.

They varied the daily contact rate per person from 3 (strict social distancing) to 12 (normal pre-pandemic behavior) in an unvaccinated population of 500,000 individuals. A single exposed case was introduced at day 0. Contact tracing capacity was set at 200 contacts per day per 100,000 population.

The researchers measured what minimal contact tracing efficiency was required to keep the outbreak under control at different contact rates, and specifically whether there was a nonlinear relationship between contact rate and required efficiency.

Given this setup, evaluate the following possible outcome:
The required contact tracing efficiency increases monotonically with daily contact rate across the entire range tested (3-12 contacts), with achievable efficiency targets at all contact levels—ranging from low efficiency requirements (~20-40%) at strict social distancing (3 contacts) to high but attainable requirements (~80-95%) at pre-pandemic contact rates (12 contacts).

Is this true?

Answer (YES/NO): NO